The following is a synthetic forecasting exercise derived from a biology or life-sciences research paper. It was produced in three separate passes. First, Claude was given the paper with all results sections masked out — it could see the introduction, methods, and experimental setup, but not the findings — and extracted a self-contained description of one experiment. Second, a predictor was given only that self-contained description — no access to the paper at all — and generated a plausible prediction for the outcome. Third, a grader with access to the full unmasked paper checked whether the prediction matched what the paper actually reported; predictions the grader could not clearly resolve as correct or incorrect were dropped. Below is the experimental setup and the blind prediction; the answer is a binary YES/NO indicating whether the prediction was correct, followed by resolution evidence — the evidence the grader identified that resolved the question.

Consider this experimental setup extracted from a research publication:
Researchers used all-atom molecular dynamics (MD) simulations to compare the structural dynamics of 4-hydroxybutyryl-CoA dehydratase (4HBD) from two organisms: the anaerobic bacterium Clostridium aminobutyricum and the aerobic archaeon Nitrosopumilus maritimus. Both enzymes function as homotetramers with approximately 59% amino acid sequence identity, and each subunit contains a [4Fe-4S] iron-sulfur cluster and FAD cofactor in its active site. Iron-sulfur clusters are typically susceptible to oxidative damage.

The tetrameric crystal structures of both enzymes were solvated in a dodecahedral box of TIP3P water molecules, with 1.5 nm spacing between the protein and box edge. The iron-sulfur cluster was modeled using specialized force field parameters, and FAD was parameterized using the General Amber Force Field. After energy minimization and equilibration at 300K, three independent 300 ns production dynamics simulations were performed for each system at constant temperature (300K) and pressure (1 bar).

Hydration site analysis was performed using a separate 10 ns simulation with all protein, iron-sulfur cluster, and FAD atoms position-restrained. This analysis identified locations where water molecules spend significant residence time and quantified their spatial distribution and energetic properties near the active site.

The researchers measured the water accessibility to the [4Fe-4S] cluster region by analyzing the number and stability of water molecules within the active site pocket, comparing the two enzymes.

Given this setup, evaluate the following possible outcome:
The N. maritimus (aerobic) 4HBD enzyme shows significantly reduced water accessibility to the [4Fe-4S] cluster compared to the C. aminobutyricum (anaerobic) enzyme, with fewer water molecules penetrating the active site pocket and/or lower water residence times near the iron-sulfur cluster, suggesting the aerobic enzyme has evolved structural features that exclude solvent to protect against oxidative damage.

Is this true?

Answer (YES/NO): YES